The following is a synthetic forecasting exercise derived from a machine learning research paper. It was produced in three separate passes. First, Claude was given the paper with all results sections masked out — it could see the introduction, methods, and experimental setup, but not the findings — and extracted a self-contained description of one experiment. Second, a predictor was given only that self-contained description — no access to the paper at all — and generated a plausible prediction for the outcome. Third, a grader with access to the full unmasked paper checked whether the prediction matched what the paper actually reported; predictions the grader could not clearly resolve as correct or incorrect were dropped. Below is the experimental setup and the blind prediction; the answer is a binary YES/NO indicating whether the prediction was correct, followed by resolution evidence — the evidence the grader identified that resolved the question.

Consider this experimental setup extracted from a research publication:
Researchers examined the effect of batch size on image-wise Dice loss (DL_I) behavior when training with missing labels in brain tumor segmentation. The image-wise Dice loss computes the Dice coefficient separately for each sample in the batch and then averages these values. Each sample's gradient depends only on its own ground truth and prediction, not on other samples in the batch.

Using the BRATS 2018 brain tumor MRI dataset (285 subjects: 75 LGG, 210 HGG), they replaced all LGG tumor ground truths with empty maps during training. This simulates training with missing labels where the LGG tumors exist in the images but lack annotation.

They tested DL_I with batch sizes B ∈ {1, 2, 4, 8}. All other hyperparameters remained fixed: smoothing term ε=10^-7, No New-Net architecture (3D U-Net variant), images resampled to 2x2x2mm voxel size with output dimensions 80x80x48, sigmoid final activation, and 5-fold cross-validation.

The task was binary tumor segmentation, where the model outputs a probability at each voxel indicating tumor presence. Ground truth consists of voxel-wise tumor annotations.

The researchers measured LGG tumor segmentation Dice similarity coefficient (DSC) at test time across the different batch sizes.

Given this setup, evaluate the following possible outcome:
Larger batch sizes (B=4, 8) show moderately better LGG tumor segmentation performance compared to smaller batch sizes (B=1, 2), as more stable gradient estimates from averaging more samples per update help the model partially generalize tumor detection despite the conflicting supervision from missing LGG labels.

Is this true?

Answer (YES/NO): NO